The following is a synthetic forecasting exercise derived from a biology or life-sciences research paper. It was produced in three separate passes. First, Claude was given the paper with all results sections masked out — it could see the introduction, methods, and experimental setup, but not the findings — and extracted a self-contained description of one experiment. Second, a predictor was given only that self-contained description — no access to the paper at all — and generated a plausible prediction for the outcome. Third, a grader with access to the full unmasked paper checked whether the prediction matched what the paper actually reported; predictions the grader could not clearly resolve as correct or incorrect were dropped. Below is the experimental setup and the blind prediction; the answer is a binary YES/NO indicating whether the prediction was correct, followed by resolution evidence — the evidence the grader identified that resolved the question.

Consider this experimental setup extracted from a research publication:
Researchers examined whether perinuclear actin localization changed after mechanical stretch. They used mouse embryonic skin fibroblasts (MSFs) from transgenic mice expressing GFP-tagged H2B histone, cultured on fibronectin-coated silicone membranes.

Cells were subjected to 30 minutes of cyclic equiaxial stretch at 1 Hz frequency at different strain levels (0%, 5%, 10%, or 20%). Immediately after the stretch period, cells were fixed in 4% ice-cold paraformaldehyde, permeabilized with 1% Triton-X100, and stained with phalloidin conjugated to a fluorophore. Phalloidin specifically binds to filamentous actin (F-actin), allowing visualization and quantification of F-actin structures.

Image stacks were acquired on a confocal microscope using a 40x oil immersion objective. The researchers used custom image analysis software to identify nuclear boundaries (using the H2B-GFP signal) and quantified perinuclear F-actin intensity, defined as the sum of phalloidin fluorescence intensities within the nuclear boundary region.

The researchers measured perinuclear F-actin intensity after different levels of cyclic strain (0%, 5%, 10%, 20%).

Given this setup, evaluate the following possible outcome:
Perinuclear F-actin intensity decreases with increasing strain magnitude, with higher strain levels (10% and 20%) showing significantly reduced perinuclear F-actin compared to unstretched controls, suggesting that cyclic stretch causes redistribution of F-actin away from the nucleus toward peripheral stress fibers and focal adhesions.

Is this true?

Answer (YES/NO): NO